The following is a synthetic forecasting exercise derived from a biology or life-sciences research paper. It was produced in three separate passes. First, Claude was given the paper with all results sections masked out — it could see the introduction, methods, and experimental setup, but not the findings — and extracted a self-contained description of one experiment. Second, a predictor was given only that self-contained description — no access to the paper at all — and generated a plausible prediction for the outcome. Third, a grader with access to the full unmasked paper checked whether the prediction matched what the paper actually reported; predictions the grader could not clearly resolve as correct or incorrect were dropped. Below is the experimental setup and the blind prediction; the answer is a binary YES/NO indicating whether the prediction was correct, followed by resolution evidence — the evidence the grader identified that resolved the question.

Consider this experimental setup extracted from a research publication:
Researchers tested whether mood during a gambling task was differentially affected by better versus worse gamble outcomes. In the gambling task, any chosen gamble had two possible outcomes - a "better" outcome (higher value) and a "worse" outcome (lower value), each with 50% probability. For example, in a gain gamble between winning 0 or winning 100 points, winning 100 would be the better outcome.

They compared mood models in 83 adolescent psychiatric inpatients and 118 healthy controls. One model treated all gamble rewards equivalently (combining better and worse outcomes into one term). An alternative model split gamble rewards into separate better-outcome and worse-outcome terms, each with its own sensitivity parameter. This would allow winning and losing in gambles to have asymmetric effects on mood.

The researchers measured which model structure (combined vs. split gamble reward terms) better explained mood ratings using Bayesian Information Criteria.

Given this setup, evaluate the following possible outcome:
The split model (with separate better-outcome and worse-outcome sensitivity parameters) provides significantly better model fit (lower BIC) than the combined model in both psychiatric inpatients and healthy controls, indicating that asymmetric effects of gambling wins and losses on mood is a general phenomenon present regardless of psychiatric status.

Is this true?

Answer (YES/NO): NO